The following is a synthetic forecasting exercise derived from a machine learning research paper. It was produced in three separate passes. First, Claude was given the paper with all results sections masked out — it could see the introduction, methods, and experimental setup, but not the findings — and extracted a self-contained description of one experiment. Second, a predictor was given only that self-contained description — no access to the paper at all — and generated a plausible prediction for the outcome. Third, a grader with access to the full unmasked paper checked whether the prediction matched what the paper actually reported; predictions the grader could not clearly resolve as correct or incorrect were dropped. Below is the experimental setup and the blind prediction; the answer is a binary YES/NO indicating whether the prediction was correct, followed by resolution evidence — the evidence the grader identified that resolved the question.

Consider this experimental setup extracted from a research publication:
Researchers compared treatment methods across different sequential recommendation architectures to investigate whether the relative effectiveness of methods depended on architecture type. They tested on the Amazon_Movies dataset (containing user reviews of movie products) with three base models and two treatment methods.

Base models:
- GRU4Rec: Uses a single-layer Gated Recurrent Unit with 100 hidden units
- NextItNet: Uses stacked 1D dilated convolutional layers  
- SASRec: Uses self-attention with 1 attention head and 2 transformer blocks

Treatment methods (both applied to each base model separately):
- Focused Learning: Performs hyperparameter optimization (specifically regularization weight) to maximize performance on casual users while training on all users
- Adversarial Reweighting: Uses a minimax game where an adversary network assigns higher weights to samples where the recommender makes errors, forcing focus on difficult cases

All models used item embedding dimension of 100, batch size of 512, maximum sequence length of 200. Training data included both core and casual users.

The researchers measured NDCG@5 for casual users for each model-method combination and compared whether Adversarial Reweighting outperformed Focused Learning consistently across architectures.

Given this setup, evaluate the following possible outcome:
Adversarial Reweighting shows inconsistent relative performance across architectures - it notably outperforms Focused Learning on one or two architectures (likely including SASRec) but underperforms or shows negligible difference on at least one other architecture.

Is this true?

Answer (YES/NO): NO